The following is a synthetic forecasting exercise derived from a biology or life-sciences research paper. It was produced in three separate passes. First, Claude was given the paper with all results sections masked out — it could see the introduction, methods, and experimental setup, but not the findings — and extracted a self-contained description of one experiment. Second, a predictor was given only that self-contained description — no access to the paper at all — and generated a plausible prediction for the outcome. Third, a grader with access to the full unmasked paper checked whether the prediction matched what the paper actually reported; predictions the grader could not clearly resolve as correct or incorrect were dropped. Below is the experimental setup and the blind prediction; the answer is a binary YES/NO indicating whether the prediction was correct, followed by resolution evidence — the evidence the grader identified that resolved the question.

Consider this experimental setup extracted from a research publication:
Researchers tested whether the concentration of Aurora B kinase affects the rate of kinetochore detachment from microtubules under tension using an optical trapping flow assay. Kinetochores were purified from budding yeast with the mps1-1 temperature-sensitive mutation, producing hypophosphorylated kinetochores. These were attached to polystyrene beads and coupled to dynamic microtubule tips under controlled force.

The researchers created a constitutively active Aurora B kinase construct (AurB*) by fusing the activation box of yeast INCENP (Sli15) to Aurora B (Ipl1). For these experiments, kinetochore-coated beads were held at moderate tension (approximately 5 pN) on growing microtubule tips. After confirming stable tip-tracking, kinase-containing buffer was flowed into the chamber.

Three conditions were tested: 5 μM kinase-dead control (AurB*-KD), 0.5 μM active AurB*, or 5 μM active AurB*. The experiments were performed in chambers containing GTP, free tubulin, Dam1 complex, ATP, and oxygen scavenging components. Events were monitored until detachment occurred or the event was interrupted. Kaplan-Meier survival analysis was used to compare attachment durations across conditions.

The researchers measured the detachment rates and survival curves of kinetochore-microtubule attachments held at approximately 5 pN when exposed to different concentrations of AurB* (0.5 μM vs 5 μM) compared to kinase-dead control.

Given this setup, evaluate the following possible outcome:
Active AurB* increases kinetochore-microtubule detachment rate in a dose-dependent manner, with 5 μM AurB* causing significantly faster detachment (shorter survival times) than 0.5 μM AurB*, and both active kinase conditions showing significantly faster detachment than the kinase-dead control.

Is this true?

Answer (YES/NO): YES